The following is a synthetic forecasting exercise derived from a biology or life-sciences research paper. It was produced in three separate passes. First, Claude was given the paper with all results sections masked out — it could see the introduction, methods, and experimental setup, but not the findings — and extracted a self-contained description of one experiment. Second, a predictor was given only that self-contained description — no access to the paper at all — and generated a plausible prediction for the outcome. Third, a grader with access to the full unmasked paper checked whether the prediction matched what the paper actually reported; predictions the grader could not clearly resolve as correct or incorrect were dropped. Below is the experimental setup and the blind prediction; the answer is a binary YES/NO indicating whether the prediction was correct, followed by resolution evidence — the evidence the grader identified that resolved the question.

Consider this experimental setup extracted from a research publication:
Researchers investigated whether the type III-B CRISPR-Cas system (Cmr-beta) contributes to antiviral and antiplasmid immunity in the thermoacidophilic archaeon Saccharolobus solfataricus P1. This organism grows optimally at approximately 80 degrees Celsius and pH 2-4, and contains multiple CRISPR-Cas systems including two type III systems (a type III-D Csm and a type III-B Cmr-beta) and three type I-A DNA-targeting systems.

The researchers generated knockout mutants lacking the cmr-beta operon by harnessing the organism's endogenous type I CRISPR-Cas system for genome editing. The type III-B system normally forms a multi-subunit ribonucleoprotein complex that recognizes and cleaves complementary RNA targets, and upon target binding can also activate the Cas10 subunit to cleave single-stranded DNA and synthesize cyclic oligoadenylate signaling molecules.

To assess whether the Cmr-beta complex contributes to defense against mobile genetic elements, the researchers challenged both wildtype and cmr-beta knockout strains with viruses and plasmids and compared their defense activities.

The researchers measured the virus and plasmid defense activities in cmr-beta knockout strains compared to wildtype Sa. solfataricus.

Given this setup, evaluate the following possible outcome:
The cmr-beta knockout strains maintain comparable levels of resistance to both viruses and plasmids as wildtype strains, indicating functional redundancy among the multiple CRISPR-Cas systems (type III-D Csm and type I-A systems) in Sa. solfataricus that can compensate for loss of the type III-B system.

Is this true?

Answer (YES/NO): YES